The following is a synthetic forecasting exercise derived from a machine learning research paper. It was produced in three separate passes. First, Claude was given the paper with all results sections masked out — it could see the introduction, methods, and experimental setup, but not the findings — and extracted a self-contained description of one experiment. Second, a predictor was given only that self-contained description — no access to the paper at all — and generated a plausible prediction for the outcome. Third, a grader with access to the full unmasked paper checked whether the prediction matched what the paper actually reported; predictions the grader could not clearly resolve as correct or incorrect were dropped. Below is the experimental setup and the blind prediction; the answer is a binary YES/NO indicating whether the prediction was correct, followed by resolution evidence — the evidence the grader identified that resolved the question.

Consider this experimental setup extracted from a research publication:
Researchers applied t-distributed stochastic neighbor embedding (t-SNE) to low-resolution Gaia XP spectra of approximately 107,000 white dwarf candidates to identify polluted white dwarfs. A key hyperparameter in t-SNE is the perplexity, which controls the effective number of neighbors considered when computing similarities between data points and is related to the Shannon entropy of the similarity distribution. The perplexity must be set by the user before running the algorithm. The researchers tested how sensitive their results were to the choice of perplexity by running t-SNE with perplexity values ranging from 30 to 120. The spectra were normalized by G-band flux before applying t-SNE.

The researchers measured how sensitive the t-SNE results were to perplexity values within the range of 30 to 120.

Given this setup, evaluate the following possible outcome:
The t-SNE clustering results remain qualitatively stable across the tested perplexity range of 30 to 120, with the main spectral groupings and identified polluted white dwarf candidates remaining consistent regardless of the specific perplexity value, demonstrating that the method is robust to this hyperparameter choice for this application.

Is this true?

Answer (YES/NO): YES